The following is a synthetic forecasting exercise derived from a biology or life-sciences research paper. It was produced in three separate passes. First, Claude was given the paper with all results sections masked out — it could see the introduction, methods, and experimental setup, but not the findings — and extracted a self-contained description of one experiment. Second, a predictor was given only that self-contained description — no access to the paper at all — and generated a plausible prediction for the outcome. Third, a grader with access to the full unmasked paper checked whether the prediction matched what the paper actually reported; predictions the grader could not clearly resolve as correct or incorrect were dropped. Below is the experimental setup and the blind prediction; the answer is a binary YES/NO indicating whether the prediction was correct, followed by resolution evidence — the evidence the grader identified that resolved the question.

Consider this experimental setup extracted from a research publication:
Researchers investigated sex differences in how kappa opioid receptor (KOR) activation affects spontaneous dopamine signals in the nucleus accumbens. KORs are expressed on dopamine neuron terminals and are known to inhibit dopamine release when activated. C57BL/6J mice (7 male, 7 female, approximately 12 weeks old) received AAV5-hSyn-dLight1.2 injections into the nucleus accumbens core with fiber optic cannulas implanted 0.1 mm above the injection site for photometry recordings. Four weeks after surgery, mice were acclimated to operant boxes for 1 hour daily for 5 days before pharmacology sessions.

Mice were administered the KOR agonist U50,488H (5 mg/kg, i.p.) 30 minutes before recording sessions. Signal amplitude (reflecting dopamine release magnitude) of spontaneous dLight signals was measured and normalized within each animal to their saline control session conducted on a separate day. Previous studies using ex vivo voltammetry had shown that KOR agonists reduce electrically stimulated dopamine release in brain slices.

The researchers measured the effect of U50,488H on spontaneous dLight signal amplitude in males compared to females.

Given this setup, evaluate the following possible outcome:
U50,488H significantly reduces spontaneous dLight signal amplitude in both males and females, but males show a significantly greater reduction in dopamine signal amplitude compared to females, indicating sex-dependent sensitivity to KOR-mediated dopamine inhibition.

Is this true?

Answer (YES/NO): NO